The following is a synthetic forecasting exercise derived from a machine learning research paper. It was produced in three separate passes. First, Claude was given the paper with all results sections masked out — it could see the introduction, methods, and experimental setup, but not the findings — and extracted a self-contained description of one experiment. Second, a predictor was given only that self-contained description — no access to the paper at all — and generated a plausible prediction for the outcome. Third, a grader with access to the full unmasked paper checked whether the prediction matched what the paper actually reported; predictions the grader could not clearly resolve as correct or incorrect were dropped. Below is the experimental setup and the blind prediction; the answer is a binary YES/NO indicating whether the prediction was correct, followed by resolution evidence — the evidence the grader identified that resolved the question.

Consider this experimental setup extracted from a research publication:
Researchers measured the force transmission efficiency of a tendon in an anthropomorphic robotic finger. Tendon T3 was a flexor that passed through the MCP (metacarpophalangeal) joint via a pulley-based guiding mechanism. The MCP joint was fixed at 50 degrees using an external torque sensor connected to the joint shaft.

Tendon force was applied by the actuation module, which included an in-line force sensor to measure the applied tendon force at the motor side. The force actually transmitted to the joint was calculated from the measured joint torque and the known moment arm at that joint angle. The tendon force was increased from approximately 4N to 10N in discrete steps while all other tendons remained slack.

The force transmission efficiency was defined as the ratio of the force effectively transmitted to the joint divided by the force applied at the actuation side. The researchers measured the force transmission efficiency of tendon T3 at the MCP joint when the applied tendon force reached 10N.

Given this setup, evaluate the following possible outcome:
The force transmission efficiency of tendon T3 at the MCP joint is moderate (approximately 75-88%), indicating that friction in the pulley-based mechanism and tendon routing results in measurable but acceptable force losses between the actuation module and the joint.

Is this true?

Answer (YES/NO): NO